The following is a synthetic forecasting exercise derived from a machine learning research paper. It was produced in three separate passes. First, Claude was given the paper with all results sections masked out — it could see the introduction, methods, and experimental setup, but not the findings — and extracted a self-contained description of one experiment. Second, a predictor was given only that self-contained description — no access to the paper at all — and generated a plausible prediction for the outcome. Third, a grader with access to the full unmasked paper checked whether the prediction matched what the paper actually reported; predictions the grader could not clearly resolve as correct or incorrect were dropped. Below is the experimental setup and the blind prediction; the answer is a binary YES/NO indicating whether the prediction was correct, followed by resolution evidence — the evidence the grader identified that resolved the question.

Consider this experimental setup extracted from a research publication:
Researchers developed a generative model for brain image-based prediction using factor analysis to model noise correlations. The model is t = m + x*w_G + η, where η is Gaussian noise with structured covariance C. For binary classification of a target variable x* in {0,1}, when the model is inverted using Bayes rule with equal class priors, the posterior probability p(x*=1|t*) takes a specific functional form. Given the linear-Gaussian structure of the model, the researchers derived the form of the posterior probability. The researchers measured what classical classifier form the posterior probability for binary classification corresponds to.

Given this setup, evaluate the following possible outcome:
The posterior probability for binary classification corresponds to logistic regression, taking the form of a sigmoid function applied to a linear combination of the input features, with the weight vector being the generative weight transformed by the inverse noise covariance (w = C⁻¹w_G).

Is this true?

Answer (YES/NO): YES